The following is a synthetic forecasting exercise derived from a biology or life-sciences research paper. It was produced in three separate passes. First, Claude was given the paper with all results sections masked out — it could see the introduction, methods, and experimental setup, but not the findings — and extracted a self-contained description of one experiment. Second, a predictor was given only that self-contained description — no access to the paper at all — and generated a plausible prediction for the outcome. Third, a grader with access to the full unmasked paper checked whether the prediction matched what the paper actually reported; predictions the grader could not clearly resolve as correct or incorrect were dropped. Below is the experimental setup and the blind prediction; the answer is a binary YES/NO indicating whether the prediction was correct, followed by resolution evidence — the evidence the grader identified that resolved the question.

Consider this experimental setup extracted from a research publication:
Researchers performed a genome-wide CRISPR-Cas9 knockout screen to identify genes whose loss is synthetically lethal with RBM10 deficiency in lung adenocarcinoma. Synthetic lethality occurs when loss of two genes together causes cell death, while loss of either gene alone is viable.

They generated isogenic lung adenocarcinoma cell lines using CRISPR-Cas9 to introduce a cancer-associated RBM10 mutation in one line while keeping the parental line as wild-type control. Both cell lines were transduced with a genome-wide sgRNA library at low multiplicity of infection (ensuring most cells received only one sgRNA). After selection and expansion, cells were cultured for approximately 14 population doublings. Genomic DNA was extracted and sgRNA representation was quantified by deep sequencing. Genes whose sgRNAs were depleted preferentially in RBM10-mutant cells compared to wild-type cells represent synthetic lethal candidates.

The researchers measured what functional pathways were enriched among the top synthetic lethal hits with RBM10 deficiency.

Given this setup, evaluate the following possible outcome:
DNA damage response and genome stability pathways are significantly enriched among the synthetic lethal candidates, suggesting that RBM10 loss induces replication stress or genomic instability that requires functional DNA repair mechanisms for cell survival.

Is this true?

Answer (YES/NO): NO